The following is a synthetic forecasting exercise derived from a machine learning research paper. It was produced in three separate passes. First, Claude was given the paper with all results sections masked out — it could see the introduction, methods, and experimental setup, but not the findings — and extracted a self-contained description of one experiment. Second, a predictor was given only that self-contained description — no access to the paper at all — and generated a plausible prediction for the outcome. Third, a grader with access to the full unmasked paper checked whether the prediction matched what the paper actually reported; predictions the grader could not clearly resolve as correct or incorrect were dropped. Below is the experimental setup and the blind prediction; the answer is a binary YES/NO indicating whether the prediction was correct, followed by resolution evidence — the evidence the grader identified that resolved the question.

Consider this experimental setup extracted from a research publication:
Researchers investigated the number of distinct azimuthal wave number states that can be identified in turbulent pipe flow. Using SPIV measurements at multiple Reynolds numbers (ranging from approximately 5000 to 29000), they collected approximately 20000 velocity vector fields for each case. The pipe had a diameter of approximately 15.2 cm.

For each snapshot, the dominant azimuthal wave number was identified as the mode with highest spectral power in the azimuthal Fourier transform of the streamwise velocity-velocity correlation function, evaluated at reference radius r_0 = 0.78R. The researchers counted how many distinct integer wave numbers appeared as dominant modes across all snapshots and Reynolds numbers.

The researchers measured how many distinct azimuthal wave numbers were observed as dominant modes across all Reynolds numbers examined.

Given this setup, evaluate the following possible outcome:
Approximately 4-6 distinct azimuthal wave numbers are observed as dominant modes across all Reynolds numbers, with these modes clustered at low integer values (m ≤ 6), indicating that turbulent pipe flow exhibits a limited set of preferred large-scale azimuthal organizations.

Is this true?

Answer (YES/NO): NO